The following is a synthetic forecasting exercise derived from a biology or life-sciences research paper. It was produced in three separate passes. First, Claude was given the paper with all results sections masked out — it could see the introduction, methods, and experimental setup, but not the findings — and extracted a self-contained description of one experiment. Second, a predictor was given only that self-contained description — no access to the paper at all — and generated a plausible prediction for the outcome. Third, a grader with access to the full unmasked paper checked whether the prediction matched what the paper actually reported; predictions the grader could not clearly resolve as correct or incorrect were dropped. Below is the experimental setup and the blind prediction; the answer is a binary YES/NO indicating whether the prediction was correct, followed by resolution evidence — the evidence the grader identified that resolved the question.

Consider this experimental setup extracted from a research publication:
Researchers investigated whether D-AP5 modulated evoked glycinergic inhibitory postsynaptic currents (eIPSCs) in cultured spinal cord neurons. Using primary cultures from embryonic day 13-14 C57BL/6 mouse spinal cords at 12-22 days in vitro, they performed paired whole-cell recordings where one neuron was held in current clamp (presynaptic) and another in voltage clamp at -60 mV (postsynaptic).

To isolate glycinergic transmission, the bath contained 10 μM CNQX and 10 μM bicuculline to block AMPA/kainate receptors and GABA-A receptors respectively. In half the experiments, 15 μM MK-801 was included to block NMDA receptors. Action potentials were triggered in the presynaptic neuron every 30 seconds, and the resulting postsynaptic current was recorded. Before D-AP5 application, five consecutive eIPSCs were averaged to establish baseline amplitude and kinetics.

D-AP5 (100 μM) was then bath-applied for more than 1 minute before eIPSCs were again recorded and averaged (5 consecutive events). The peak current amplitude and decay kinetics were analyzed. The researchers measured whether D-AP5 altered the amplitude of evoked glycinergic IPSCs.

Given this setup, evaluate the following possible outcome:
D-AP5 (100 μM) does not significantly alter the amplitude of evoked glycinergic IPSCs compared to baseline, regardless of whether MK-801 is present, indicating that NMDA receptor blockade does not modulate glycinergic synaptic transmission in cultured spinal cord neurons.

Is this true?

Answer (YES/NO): YES